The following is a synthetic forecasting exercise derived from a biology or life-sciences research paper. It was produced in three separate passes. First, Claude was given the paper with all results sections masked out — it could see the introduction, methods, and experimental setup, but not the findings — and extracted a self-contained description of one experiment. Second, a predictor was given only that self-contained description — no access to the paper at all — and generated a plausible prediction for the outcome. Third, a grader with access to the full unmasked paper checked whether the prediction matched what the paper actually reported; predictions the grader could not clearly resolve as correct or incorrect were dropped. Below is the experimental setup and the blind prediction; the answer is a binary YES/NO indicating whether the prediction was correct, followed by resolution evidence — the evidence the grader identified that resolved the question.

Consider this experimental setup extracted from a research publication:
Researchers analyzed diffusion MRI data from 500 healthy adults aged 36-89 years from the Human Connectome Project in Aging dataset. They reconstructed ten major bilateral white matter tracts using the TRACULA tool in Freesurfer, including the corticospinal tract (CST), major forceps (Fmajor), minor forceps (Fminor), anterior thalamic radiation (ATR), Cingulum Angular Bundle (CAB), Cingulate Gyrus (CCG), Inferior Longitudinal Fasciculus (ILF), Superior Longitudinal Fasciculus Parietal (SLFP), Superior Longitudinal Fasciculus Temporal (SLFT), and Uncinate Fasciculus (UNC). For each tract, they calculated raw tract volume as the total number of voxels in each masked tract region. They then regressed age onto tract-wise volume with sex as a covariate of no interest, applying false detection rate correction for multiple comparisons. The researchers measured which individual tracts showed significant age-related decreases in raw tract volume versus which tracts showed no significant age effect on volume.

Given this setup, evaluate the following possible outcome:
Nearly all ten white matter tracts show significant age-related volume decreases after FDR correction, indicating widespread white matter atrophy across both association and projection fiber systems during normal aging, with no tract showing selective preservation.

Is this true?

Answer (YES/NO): NO